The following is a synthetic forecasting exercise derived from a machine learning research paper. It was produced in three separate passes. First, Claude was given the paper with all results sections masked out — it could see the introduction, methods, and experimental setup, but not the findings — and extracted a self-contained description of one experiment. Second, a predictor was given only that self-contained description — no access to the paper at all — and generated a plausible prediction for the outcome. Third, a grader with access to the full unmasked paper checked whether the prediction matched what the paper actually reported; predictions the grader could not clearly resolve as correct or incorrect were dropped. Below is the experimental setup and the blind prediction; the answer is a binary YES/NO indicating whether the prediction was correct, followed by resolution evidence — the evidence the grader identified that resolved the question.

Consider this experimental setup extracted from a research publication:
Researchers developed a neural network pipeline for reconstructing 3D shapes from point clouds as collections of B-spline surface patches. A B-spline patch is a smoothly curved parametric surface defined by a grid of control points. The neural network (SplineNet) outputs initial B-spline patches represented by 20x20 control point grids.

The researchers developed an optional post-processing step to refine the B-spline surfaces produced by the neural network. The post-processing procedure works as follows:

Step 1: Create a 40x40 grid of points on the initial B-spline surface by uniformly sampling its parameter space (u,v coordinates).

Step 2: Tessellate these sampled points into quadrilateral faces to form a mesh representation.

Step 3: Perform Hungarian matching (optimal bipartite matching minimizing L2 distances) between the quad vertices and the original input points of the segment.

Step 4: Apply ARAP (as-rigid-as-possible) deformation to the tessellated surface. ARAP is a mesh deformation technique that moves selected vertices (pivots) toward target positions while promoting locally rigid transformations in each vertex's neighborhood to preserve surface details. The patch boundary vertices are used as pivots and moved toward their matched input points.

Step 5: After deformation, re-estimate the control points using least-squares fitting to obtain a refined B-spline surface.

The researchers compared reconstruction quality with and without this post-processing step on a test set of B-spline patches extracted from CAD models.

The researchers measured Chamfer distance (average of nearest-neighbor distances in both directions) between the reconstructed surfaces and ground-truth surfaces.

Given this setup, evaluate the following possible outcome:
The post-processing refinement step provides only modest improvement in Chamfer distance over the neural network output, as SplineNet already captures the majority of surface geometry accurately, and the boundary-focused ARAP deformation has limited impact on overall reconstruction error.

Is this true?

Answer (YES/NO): NO